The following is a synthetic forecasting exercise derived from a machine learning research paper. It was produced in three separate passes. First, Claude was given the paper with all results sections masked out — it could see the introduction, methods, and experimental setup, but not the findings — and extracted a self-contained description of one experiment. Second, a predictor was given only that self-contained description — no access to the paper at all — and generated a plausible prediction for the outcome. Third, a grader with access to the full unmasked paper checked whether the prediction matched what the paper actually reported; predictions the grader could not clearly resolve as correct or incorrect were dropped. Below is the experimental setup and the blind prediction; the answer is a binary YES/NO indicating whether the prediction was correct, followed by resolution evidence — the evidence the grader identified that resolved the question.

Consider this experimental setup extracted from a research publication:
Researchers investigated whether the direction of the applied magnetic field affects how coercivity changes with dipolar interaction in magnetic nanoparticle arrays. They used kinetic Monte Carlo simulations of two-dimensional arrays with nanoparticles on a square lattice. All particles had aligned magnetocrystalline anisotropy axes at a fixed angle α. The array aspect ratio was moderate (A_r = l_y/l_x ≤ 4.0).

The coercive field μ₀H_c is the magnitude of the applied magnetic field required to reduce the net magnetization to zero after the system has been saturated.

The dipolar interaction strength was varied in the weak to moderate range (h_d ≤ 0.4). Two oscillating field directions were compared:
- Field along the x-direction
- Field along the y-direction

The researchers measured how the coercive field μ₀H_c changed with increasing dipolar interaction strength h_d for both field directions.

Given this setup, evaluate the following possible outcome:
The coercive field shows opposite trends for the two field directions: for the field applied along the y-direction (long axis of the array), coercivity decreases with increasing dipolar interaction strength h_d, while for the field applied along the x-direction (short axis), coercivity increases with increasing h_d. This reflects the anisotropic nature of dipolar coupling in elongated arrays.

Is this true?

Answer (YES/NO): NO